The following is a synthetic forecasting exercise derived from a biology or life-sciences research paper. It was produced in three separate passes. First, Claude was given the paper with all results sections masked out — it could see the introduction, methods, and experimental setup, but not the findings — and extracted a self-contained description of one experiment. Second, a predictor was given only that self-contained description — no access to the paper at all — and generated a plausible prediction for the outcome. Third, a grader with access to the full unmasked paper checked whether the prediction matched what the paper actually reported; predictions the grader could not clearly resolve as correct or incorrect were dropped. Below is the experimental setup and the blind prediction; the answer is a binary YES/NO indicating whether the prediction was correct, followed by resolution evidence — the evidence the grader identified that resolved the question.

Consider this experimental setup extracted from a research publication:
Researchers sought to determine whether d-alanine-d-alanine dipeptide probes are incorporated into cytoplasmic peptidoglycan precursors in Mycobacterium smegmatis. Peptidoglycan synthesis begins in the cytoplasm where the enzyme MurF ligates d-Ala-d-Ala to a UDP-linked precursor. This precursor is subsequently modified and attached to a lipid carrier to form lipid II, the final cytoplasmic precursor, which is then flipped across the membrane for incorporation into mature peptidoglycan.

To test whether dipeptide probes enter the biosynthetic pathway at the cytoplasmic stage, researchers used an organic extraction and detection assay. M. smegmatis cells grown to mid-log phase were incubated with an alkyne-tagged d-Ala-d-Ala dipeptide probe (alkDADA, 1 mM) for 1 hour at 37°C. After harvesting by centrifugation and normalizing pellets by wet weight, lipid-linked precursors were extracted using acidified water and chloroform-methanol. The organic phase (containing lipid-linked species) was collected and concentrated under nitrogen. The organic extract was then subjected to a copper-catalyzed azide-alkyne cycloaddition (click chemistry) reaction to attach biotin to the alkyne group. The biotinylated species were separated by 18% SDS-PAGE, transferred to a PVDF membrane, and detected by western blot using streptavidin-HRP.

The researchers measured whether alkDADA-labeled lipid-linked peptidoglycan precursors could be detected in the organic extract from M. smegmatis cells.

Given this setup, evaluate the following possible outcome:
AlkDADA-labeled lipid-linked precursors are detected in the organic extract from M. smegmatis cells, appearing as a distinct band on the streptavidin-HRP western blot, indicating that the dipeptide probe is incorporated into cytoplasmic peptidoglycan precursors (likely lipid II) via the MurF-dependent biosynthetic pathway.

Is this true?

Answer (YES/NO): NO